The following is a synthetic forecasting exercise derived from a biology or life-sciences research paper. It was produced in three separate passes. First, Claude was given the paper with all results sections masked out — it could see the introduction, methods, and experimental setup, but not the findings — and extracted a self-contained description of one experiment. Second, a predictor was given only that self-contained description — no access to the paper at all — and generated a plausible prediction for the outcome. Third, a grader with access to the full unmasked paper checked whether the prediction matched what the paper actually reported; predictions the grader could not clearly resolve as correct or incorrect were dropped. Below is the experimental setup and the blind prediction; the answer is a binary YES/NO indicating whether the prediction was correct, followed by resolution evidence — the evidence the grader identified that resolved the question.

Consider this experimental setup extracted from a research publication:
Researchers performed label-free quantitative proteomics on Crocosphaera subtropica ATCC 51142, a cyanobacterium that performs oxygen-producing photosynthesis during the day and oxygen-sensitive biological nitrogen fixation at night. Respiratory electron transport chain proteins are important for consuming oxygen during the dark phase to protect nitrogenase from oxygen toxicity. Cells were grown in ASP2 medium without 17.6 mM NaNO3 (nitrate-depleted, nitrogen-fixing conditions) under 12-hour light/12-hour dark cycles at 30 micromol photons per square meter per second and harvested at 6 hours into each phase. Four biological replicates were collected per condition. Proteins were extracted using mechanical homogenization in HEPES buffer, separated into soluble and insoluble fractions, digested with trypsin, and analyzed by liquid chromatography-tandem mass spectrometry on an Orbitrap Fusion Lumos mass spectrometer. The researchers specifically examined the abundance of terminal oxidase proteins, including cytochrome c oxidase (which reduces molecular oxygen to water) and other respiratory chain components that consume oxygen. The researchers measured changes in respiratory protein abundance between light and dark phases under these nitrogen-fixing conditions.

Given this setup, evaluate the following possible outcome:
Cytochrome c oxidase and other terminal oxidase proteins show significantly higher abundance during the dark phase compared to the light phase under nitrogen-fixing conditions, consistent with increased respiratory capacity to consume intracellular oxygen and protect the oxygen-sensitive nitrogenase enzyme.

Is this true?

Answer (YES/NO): YES